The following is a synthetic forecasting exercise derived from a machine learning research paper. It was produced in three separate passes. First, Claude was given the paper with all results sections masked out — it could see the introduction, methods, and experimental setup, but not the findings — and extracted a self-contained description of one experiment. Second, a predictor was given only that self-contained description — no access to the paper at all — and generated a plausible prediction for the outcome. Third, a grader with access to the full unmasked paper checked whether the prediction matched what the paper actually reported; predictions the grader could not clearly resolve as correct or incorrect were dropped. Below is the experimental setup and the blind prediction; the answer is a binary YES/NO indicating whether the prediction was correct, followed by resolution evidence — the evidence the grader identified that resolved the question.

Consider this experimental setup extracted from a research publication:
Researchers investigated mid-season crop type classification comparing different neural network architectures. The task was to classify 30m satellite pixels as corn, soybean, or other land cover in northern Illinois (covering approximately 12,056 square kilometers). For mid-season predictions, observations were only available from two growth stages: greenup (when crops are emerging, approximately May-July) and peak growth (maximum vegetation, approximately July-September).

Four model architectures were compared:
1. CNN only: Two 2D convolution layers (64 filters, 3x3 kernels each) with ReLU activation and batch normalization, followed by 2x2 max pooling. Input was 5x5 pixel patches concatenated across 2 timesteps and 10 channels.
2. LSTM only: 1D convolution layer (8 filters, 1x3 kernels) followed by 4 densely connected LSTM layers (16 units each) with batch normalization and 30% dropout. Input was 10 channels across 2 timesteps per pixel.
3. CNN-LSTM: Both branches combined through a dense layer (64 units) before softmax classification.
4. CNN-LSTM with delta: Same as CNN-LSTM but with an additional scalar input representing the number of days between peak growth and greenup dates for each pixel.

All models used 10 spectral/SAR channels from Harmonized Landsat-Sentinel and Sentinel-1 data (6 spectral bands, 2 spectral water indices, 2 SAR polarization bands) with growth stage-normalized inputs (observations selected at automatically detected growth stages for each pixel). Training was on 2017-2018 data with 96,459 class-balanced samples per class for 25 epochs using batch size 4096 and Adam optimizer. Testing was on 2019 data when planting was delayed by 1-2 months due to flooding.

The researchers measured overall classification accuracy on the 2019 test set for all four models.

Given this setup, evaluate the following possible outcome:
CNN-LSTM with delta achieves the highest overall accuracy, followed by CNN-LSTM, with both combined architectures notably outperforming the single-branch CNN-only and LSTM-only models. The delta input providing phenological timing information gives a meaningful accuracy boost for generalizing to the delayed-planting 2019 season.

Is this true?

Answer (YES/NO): NO